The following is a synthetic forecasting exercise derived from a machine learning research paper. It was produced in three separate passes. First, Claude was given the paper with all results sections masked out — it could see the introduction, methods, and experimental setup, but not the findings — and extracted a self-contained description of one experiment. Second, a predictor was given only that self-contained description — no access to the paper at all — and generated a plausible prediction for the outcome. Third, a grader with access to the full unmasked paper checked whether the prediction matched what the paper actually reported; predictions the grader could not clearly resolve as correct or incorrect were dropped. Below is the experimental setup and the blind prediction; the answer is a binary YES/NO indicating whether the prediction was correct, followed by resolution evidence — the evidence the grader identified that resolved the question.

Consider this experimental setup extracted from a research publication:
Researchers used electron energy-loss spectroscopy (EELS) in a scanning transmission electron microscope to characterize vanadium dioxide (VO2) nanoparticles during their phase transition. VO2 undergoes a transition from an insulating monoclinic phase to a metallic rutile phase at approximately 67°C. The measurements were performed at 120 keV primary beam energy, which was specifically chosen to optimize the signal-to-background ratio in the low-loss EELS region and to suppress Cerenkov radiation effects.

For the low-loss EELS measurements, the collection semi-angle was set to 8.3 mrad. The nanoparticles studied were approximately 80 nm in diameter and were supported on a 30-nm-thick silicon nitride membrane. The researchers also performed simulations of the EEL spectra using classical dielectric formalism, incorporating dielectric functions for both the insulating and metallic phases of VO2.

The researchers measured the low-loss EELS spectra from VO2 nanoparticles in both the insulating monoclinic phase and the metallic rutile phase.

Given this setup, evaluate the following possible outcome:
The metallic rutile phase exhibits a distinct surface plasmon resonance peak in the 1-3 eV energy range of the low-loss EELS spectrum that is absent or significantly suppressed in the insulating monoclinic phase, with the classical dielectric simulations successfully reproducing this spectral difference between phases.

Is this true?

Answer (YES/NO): YES